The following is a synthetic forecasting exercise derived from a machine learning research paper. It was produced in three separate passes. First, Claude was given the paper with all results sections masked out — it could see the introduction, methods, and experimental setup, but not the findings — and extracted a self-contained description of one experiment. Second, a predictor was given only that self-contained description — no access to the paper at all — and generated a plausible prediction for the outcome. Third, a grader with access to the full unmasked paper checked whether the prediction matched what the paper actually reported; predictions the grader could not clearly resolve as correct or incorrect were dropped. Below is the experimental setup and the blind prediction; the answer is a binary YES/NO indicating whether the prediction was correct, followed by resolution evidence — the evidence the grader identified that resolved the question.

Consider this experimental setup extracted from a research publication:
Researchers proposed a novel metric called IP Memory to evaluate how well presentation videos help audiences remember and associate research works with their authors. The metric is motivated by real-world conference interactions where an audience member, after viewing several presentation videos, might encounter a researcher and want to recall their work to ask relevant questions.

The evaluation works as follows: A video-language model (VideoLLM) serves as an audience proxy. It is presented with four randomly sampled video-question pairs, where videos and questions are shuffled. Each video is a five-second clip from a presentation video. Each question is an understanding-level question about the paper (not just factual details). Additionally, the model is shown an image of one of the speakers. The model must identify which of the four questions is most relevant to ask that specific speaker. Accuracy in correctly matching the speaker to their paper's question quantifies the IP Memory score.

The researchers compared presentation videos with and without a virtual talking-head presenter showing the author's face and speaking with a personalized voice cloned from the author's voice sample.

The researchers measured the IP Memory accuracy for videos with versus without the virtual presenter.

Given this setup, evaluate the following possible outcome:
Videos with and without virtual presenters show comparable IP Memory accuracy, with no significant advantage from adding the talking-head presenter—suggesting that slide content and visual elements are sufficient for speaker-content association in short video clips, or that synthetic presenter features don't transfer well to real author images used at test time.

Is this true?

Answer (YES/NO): NO